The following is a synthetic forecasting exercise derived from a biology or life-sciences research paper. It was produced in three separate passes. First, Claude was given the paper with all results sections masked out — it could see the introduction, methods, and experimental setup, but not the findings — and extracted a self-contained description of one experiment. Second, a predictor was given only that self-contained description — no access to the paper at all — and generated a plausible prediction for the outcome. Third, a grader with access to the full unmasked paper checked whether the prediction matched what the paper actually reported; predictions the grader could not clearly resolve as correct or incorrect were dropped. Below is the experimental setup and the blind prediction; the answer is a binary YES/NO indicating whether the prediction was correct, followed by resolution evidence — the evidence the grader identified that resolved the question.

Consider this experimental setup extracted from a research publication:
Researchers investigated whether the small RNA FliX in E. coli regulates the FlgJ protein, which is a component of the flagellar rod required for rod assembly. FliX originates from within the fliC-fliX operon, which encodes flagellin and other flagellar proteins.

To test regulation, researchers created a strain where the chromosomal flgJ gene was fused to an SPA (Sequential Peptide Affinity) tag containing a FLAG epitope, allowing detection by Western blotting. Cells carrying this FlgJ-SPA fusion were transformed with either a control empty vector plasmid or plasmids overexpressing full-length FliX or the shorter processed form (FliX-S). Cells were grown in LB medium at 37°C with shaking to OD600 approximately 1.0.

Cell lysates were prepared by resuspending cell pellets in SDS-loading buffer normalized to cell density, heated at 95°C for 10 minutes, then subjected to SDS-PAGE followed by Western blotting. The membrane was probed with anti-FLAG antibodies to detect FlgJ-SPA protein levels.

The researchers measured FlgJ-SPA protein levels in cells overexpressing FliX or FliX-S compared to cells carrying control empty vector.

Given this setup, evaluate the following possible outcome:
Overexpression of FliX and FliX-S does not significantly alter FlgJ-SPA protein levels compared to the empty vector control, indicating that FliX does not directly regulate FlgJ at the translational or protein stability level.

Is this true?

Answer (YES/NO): NO